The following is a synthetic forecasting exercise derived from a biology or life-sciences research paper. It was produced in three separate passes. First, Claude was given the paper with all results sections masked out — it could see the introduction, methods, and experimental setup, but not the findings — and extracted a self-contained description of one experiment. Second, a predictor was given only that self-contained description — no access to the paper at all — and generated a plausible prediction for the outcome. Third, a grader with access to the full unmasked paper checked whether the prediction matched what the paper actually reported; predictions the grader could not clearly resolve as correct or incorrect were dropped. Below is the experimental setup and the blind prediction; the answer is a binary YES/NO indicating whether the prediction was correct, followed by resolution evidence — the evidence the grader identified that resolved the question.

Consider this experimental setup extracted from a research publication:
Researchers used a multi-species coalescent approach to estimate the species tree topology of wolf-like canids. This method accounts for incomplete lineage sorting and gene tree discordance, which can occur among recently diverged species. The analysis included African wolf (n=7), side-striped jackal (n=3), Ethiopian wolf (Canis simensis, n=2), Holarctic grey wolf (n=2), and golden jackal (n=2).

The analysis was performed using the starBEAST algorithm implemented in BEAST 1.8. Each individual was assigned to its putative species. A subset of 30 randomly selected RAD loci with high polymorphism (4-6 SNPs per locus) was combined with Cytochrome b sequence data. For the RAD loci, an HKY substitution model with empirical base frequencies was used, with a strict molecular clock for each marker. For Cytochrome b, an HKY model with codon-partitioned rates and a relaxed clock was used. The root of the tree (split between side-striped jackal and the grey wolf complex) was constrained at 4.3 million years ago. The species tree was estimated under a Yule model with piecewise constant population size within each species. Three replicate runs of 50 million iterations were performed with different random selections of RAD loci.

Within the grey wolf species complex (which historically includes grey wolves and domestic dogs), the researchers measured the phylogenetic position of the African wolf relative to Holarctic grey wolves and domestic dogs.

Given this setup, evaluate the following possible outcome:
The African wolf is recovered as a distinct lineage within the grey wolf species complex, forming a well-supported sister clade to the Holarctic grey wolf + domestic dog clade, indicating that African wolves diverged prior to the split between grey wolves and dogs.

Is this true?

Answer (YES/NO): YES